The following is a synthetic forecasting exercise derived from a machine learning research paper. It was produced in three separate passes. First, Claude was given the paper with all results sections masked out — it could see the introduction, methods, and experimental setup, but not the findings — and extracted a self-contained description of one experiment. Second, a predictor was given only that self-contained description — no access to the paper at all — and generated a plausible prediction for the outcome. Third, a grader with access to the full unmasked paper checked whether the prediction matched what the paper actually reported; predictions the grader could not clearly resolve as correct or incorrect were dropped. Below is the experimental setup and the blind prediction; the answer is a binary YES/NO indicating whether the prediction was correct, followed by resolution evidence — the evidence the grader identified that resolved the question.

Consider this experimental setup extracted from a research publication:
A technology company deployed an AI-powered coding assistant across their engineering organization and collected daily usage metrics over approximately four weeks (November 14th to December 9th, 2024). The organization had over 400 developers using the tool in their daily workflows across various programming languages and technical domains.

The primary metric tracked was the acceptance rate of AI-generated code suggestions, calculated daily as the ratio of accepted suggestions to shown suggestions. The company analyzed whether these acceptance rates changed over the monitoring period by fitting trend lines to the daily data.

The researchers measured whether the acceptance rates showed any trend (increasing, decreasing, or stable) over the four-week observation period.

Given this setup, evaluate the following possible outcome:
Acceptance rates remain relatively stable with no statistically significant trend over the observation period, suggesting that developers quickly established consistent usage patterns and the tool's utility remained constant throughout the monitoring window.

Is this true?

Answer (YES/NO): NO